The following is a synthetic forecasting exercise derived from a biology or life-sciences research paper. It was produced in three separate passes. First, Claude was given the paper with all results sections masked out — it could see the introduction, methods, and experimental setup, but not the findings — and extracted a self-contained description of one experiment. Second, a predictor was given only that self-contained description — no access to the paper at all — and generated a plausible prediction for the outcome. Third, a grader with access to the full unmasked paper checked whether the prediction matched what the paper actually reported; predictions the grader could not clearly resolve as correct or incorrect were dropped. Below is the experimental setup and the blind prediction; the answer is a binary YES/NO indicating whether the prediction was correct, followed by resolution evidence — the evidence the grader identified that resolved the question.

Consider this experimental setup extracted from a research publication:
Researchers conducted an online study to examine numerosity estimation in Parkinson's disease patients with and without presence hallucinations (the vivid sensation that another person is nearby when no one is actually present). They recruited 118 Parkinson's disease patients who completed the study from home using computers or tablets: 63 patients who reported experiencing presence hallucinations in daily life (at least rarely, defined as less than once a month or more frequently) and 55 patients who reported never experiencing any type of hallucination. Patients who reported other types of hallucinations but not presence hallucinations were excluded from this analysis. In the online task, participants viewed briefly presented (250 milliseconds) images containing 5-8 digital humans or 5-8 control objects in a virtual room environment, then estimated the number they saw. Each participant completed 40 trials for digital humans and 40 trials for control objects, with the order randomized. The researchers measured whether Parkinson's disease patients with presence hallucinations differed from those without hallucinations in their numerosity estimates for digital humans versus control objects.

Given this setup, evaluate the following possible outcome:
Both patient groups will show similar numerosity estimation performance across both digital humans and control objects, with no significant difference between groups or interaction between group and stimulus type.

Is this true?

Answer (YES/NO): NO